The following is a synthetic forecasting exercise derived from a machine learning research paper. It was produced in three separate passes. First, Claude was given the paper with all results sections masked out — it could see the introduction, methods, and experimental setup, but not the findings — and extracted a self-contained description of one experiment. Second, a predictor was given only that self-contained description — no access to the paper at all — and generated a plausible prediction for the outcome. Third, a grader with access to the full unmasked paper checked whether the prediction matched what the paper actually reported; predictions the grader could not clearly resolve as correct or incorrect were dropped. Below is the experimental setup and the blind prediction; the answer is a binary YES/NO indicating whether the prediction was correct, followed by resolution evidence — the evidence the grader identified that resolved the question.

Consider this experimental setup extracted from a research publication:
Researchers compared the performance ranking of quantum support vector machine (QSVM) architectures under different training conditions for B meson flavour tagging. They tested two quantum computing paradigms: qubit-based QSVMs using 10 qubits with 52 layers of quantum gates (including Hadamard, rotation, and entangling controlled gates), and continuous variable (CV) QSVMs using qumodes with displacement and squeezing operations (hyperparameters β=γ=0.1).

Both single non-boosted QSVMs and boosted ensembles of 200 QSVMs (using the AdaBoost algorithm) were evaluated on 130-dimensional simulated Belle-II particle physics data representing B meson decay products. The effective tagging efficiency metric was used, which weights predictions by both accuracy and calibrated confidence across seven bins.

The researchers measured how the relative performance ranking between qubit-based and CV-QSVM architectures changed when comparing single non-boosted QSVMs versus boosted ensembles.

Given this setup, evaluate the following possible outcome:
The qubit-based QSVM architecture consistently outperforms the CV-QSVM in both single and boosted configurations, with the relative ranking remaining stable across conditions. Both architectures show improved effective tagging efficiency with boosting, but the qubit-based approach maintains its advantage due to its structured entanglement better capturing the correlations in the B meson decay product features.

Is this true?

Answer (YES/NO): NO